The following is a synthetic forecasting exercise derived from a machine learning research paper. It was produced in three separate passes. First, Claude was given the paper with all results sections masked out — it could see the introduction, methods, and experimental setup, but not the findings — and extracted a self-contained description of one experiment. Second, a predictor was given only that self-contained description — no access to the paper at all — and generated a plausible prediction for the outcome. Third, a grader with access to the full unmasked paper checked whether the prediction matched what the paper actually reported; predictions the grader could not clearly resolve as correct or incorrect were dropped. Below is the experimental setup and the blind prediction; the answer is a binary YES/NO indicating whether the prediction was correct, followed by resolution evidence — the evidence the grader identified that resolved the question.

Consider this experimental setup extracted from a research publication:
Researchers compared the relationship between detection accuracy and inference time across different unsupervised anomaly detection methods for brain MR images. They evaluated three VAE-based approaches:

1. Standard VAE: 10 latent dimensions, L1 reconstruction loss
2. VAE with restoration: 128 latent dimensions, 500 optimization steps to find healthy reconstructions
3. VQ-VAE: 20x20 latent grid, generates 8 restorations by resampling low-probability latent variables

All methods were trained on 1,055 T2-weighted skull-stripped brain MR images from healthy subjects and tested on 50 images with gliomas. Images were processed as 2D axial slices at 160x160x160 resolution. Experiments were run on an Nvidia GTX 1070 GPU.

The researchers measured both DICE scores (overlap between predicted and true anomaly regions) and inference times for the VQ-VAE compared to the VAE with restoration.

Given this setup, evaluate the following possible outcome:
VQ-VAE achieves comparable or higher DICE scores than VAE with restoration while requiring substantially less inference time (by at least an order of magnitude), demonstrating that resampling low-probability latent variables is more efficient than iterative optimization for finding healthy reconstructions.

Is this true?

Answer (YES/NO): NO